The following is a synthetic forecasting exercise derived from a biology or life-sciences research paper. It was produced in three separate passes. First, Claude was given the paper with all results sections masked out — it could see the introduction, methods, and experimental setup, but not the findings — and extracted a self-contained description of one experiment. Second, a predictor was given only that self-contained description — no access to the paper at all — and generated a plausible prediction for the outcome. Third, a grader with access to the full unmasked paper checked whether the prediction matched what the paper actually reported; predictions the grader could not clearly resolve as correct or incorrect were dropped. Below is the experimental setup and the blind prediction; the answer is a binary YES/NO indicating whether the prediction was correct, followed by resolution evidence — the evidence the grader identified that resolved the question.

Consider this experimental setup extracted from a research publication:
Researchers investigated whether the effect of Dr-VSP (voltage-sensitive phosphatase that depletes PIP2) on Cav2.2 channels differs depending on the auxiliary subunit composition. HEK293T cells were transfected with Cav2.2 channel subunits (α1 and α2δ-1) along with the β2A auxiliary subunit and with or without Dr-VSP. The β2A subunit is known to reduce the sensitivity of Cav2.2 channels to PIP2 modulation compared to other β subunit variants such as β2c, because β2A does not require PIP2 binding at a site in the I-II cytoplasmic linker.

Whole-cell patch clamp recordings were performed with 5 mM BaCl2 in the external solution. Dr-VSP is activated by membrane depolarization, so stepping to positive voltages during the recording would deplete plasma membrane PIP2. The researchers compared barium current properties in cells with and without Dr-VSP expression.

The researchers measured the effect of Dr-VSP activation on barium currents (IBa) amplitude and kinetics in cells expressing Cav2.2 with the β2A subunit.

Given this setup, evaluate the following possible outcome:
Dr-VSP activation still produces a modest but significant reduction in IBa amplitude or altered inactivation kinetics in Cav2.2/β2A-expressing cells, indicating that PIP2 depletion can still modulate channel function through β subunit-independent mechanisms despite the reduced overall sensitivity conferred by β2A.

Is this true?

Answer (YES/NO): NO